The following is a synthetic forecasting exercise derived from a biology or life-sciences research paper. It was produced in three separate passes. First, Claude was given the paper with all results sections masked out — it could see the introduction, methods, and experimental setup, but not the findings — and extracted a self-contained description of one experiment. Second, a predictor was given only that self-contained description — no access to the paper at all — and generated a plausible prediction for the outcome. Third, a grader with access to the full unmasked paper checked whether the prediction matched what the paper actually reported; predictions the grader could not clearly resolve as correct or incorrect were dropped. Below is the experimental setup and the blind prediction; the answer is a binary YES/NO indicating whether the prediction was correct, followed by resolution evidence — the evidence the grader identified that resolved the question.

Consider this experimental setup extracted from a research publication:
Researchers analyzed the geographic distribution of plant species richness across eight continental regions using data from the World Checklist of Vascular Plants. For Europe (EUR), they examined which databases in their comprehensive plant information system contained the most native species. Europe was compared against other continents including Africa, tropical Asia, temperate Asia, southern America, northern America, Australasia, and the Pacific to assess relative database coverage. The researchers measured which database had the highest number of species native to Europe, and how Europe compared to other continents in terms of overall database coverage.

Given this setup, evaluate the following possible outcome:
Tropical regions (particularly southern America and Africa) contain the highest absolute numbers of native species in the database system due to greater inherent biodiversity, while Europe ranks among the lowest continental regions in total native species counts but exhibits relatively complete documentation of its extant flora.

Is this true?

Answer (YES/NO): NO